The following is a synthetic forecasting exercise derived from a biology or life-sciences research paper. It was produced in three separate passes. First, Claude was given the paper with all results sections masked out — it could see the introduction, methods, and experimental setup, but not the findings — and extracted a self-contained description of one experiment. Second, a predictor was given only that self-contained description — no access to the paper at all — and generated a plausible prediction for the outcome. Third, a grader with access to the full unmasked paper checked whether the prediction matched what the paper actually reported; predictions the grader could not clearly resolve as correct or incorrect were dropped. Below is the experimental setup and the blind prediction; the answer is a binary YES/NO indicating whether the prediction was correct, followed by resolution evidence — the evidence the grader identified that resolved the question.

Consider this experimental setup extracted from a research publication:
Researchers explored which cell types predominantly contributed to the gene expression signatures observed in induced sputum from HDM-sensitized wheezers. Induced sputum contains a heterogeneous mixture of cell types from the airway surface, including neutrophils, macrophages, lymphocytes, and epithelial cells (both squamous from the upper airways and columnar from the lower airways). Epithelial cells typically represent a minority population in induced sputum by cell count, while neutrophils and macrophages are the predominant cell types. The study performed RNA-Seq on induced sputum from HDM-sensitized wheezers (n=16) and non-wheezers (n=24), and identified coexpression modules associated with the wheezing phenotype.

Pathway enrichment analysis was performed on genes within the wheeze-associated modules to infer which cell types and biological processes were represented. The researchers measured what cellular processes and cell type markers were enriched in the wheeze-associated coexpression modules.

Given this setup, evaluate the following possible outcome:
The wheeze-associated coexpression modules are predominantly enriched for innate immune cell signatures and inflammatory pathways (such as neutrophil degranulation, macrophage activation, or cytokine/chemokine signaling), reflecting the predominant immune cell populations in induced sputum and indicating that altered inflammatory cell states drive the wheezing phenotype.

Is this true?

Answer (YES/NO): NO